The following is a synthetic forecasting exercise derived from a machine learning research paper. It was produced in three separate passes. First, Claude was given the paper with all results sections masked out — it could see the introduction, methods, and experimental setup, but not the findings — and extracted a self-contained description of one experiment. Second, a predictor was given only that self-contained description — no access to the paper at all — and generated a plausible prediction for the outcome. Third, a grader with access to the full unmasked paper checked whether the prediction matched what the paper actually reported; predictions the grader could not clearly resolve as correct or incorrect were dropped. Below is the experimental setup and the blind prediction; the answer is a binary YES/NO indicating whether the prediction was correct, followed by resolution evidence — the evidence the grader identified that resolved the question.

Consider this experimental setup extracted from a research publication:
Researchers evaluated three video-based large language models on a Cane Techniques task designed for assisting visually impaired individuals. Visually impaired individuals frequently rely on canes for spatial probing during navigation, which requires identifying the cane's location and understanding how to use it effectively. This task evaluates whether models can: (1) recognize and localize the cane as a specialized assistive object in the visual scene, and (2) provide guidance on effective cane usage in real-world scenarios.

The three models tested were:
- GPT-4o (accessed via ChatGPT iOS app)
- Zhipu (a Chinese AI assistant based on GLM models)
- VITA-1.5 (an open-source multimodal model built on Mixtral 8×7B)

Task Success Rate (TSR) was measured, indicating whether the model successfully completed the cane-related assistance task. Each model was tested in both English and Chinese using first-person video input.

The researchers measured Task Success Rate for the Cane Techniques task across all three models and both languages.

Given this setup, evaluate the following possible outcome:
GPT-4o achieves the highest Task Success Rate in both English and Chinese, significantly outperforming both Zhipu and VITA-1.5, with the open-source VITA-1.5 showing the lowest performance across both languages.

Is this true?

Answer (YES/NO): NO